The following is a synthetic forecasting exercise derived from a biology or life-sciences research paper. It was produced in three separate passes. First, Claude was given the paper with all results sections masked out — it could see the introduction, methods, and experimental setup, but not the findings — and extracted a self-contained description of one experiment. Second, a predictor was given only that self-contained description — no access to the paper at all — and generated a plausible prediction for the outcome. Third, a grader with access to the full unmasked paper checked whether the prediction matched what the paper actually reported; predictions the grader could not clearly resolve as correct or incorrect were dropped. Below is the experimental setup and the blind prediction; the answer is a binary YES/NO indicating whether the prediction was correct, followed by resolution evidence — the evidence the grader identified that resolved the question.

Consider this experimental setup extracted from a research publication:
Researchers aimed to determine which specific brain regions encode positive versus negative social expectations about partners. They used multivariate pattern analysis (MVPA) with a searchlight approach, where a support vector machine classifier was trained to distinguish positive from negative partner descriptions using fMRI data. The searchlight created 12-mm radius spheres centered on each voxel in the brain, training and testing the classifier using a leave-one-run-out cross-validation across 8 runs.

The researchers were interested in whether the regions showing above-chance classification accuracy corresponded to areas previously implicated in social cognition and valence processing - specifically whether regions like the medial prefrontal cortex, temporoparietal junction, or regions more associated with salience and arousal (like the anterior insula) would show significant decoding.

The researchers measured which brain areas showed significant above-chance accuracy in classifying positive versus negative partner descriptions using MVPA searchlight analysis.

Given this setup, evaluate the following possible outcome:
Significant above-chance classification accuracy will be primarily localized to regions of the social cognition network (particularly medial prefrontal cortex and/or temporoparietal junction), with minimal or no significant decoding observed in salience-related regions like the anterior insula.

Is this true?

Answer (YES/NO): NO